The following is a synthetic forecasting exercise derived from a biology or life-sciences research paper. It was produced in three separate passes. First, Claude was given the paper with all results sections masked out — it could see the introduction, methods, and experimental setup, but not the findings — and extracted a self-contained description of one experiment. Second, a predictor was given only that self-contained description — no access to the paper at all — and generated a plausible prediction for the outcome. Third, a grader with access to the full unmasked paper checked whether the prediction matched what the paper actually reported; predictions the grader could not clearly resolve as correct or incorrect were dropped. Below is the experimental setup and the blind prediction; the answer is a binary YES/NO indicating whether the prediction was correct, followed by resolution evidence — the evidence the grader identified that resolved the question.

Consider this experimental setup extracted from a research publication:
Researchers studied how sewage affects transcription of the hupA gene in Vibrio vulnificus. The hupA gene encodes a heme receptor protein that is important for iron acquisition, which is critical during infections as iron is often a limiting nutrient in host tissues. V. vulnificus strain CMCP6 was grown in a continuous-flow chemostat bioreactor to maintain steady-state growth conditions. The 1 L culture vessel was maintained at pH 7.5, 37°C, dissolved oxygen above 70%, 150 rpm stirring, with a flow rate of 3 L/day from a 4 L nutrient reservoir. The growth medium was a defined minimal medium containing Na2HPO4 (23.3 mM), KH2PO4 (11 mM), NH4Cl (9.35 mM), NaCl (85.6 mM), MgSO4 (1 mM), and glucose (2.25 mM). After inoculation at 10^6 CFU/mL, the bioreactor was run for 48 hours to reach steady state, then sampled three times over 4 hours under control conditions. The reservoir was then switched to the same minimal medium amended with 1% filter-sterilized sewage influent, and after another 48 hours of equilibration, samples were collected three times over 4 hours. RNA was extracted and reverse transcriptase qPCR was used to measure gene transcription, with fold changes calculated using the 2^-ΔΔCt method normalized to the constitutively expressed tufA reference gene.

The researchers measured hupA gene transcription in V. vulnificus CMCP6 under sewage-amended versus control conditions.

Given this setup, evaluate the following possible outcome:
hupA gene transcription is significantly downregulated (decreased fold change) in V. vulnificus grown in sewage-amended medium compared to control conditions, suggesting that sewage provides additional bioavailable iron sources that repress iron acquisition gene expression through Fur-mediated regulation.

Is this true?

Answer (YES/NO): NO